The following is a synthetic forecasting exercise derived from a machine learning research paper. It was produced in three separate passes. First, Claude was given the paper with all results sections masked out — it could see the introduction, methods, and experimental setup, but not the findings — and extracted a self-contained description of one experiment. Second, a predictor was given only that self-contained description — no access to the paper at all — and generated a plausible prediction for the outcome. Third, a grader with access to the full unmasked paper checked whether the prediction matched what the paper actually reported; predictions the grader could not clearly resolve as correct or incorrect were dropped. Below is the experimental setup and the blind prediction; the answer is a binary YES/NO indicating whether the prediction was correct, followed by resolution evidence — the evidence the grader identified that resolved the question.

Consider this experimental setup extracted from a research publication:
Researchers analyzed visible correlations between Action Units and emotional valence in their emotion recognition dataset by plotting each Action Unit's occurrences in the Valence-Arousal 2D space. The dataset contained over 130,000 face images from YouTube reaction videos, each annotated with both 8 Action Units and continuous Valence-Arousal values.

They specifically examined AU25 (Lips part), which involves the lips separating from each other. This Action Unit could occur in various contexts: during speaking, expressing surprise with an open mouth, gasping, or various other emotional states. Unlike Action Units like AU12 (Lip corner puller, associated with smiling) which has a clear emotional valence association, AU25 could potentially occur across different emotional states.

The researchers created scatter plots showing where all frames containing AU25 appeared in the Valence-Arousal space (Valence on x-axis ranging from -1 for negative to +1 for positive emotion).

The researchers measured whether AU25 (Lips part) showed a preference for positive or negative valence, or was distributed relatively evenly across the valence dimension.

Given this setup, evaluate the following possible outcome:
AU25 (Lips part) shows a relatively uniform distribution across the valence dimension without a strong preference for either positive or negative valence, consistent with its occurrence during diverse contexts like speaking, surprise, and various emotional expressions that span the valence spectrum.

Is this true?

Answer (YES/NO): YES